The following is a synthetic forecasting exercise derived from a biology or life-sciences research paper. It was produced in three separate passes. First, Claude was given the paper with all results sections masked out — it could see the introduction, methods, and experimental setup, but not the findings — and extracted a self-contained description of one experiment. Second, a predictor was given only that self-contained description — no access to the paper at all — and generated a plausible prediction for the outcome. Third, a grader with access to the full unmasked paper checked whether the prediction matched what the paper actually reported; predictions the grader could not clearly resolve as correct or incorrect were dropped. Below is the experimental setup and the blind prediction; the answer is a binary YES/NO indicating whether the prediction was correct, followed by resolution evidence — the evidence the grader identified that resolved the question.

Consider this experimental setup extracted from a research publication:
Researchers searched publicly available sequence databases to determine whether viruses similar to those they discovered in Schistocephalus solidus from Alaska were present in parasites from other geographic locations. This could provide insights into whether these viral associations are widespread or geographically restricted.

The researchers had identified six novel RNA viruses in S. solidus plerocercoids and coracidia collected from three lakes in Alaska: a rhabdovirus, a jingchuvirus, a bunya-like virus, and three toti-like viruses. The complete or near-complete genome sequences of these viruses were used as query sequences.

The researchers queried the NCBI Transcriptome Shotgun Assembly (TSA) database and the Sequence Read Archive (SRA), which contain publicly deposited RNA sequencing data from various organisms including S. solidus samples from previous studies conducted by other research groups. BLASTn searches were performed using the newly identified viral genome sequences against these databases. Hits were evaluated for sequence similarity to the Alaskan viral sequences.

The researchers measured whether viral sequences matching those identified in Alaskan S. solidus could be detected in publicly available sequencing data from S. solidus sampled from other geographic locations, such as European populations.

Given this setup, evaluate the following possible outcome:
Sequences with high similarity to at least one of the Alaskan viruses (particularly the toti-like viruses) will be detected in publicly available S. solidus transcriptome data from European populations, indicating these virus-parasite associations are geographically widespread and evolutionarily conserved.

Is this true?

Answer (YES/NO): YES